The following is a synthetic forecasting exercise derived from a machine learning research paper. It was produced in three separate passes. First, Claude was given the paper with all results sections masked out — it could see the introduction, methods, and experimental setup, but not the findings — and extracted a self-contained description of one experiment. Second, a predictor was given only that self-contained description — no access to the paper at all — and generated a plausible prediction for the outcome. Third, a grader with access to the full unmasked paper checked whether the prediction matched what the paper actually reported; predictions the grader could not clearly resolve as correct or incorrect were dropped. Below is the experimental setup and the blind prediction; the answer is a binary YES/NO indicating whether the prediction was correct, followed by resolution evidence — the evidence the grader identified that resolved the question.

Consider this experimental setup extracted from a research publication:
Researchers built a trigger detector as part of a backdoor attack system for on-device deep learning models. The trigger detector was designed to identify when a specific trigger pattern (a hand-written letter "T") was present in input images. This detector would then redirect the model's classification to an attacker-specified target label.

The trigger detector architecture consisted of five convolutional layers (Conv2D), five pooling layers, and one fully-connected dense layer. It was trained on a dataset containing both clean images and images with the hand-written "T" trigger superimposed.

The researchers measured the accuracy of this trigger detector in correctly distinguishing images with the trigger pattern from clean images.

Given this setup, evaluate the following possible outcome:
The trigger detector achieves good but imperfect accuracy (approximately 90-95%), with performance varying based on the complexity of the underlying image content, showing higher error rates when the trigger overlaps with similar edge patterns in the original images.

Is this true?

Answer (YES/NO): NO